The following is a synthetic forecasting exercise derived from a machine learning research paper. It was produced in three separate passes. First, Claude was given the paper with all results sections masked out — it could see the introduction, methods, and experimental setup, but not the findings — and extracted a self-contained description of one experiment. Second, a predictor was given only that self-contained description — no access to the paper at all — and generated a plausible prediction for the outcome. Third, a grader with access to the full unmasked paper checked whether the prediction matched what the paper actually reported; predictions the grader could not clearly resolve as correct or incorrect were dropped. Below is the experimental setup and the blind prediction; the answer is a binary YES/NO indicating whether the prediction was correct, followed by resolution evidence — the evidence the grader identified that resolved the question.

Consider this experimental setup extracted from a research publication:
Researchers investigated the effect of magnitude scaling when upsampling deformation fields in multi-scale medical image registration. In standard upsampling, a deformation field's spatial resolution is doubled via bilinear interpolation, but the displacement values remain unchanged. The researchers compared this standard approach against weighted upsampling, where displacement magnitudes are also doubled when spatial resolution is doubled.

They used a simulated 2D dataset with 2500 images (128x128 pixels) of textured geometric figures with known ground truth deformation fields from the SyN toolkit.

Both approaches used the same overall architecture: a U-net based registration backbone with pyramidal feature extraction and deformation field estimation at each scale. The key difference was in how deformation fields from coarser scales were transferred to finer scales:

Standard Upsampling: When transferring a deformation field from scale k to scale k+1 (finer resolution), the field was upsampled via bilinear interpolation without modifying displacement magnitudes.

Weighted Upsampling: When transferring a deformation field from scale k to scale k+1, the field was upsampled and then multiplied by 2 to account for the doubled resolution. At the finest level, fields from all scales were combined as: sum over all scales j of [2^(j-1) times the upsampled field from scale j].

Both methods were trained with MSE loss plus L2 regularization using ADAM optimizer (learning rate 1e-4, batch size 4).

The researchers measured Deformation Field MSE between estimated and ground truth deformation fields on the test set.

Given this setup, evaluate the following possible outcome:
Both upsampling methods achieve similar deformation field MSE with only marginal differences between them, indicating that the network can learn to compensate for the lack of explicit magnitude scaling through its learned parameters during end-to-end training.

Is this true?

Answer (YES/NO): NO